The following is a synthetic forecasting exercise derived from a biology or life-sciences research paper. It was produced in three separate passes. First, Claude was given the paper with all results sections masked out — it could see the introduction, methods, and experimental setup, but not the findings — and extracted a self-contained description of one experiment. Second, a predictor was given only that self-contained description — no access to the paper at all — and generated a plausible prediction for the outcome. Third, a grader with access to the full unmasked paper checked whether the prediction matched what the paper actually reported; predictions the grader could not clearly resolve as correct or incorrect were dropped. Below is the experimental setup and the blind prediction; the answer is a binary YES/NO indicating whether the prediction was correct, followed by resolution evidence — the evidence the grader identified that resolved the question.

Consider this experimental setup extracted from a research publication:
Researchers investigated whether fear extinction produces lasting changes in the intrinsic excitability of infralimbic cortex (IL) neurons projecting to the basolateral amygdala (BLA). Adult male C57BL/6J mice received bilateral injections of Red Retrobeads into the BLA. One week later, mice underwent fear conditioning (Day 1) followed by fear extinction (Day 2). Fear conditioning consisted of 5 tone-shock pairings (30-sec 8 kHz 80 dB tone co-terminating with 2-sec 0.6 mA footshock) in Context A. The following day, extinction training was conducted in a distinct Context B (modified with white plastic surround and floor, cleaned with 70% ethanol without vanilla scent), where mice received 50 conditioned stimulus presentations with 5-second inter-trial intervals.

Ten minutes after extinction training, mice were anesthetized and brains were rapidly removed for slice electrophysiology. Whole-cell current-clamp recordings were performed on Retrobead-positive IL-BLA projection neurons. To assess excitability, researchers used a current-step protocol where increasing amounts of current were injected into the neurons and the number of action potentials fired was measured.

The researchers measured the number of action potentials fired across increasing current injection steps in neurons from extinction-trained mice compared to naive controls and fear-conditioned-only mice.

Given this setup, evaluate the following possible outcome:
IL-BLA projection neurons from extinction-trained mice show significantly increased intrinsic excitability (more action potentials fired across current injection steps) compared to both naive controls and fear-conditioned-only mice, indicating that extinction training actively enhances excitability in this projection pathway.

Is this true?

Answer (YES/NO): YES